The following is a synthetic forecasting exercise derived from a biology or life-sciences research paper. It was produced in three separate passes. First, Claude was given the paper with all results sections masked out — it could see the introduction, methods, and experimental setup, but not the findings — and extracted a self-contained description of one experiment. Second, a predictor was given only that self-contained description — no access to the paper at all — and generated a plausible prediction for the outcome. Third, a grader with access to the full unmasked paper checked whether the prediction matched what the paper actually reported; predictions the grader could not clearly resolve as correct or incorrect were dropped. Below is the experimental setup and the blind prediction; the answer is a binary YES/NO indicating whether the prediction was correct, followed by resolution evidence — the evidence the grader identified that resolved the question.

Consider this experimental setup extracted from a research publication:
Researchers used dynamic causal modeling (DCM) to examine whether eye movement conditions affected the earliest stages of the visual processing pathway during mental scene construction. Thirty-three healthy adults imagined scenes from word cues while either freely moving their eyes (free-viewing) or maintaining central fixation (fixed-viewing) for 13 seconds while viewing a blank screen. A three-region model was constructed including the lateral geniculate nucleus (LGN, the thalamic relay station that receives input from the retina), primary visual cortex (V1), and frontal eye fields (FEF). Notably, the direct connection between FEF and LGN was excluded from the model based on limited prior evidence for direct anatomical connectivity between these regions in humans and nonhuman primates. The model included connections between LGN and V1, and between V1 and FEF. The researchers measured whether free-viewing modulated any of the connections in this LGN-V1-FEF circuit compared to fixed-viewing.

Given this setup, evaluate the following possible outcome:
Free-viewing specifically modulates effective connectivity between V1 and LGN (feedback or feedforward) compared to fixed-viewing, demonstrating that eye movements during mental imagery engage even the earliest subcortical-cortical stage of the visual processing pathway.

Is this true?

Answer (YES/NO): NO